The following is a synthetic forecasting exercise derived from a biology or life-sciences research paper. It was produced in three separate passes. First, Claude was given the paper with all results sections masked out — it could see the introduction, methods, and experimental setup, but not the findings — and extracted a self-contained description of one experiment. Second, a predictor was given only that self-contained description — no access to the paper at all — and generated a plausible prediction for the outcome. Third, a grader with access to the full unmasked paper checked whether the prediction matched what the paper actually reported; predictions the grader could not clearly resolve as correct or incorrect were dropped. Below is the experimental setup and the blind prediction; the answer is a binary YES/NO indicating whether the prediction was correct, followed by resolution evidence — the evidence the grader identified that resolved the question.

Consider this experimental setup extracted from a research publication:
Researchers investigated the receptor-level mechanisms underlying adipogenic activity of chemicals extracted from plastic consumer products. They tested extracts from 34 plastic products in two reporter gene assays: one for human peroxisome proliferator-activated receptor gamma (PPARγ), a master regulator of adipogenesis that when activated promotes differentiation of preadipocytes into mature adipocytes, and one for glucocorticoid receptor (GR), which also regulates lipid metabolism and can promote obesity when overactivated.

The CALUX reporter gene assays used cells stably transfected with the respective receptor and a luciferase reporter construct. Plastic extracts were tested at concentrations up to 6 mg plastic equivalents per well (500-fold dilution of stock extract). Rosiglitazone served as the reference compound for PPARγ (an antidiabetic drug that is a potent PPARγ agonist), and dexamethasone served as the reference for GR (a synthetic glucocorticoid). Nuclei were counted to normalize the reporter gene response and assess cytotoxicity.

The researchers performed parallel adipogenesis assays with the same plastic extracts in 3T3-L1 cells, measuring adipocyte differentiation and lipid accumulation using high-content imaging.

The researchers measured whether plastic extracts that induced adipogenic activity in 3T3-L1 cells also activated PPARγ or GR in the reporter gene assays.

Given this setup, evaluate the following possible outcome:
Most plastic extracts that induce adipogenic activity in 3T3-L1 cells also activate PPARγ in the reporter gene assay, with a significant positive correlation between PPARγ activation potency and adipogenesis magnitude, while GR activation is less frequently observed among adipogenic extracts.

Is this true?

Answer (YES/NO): NO